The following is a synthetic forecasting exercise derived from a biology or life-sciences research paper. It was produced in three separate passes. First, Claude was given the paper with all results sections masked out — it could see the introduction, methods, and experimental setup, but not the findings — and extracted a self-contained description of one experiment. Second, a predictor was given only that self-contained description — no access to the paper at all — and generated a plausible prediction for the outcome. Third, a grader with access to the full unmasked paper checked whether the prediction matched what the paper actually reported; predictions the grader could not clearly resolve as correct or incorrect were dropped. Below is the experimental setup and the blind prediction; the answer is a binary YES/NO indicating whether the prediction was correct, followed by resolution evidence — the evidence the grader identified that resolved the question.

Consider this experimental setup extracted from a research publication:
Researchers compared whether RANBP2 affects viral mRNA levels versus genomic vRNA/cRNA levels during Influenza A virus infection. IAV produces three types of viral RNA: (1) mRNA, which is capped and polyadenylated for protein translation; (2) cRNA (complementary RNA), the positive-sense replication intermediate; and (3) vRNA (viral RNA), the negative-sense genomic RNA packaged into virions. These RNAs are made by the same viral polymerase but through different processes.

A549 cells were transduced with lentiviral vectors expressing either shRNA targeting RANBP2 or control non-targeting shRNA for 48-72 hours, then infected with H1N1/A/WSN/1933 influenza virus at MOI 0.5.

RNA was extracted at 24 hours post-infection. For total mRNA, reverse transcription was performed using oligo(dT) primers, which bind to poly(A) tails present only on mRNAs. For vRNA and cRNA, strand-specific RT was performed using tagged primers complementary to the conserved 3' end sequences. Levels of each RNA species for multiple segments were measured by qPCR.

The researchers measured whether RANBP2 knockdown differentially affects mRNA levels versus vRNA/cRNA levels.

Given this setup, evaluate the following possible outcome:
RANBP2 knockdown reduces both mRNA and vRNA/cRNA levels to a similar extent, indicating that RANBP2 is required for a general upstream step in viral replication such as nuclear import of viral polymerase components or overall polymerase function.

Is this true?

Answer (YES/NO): NO